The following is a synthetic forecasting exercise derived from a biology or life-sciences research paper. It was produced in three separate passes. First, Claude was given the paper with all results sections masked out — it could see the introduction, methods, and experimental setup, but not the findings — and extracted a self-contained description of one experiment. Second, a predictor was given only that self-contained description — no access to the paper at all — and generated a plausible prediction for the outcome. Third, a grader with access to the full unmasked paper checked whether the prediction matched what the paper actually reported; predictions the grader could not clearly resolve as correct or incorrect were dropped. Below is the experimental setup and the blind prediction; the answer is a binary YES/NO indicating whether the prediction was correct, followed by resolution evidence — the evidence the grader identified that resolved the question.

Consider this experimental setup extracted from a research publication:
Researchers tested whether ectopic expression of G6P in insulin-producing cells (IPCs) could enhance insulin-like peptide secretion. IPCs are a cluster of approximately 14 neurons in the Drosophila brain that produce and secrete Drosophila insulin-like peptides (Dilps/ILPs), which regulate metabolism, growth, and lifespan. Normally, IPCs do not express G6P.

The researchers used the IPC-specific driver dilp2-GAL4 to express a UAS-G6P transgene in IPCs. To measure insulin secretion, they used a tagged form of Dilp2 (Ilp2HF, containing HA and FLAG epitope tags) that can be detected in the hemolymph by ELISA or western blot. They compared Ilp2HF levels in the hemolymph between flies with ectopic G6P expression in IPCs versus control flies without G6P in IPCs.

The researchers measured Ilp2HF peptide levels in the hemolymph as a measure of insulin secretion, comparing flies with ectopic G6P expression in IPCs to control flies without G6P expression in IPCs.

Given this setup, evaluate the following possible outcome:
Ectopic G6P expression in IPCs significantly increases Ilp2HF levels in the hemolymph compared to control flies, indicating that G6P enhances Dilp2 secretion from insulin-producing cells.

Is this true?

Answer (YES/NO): NO